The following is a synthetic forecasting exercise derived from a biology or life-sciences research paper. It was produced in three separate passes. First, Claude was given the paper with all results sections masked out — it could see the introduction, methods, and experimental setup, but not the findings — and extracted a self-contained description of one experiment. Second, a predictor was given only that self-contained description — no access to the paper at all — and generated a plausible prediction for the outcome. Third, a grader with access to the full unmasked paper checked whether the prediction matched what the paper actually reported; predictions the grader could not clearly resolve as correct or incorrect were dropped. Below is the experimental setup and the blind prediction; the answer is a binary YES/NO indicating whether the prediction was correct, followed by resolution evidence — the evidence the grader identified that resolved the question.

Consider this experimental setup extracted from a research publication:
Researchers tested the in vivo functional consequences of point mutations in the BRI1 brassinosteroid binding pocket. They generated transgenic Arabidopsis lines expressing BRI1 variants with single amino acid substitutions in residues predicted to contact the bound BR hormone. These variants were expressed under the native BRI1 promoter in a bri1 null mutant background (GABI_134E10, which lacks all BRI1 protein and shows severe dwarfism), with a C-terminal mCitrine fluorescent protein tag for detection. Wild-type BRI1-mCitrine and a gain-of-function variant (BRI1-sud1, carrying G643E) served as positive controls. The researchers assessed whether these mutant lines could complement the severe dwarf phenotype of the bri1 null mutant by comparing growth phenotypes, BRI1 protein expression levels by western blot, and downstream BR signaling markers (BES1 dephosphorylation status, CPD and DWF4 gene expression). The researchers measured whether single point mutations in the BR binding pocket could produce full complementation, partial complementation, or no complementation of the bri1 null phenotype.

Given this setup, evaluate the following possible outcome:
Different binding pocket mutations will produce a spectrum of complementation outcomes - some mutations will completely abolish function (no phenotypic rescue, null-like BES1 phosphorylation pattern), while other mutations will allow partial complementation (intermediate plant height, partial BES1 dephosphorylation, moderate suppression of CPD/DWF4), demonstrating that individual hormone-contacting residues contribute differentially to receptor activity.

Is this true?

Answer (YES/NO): YES